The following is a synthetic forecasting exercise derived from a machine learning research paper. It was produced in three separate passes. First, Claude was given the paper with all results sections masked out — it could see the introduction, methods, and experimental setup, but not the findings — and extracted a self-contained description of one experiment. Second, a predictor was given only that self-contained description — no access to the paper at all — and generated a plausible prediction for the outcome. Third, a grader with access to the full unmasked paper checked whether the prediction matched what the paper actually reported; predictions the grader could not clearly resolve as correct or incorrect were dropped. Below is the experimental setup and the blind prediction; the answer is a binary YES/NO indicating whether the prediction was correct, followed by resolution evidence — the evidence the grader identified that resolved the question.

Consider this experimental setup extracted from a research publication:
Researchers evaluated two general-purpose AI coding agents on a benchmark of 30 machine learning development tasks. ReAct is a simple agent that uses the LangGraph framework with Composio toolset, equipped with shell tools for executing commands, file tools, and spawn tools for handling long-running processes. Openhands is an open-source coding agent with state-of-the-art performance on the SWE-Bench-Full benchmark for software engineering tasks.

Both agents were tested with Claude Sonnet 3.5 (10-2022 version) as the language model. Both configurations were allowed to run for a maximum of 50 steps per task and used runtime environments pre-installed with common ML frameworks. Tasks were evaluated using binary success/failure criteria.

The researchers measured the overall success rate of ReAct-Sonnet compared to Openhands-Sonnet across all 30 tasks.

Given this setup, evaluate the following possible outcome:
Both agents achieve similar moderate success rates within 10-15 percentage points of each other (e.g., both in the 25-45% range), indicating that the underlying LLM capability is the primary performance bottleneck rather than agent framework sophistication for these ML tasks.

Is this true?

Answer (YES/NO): NO